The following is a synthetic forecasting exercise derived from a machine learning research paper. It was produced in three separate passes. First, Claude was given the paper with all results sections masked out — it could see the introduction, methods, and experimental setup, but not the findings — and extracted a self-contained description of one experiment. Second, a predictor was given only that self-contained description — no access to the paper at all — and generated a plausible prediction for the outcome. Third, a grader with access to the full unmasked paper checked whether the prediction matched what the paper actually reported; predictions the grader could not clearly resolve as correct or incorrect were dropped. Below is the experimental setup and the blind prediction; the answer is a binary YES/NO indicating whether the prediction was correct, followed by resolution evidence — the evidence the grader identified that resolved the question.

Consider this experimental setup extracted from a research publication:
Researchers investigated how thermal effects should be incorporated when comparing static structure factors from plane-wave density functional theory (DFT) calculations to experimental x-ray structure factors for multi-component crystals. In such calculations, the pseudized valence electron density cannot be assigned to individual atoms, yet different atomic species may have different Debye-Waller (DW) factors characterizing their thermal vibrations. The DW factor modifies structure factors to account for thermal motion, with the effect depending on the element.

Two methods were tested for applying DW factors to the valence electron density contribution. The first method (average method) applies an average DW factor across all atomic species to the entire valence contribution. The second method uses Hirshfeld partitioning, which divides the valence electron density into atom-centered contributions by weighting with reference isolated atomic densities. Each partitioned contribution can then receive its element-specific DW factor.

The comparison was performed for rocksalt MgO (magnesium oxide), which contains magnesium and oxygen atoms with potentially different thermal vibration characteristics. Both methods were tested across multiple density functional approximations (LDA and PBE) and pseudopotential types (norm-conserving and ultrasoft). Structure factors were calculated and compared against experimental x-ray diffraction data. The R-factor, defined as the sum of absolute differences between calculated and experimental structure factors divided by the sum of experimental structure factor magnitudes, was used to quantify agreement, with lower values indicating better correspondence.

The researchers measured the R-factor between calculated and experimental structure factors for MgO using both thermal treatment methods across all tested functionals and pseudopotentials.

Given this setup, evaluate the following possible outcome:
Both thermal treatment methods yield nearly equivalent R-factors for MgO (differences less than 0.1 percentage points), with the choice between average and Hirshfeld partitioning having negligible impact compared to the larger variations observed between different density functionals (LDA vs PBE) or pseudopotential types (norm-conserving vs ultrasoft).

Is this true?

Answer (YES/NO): NO